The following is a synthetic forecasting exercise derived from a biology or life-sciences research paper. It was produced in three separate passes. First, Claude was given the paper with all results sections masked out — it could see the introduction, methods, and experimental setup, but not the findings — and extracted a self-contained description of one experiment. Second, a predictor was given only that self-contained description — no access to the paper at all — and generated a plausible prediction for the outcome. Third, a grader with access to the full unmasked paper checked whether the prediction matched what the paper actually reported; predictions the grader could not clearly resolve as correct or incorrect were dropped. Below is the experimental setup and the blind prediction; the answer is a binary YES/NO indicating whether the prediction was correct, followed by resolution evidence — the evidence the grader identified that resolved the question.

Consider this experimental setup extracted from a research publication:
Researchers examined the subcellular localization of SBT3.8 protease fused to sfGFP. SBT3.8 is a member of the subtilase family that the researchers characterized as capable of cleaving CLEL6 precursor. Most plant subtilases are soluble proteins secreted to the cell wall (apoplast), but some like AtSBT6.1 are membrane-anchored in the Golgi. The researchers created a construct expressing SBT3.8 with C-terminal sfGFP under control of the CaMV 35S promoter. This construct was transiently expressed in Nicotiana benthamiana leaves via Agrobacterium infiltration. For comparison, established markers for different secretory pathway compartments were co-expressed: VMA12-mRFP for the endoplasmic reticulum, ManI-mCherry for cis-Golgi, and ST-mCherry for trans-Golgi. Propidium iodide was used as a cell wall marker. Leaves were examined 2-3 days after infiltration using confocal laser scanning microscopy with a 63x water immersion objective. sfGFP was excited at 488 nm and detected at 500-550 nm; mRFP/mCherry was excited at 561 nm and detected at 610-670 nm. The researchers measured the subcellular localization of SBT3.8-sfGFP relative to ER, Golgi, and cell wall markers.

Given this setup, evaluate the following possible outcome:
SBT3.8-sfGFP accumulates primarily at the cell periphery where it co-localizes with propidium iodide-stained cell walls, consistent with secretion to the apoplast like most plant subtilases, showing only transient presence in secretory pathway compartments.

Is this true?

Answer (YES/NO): YES